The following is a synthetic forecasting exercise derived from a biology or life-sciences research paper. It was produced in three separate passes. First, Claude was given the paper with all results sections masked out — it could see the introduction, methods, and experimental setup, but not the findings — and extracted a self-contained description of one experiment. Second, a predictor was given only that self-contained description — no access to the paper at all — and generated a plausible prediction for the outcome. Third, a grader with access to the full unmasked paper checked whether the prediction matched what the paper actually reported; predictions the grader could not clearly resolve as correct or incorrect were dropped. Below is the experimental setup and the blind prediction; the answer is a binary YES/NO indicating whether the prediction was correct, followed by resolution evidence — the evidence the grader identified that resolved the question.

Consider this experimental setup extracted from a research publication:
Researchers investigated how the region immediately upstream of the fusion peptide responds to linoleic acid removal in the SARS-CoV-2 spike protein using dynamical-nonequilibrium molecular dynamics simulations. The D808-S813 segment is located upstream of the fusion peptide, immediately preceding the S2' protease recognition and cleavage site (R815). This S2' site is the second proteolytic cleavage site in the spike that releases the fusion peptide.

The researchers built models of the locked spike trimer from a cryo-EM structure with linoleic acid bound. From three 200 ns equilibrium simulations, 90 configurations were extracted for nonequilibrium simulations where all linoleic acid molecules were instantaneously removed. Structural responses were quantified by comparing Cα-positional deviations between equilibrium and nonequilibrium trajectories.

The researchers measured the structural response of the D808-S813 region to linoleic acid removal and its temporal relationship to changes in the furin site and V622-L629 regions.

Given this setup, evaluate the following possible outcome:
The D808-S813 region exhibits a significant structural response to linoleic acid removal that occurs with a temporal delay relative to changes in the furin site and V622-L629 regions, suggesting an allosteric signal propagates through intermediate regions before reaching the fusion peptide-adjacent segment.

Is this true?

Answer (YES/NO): YES